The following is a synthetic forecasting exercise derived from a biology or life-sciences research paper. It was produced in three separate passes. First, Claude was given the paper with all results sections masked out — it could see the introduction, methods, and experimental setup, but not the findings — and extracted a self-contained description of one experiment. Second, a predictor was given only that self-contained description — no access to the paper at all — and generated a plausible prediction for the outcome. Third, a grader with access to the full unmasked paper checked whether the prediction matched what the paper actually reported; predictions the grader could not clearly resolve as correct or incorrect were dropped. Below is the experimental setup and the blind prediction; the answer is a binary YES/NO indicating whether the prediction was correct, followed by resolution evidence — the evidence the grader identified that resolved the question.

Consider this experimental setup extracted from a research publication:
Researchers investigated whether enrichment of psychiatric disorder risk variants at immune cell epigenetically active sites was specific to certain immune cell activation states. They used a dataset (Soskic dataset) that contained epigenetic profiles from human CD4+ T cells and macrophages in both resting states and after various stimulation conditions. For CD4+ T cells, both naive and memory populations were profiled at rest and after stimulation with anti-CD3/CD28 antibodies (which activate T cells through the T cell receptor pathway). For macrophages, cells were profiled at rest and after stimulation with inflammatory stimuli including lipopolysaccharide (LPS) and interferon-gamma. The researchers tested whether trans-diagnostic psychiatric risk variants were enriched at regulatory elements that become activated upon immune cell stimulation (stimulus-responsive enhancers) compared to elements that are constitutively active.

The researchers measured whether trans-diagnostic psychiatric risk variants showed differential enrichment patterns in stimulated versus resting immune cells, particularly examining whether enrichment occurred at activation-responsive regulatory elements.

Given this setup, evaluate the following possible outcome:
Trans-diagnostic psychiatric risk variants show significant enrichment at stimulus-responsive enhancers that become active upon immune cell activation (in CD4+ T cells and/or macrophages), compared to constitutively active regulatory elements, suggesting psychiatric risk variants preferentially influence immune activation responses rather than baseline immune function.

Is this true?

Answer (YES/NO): YES